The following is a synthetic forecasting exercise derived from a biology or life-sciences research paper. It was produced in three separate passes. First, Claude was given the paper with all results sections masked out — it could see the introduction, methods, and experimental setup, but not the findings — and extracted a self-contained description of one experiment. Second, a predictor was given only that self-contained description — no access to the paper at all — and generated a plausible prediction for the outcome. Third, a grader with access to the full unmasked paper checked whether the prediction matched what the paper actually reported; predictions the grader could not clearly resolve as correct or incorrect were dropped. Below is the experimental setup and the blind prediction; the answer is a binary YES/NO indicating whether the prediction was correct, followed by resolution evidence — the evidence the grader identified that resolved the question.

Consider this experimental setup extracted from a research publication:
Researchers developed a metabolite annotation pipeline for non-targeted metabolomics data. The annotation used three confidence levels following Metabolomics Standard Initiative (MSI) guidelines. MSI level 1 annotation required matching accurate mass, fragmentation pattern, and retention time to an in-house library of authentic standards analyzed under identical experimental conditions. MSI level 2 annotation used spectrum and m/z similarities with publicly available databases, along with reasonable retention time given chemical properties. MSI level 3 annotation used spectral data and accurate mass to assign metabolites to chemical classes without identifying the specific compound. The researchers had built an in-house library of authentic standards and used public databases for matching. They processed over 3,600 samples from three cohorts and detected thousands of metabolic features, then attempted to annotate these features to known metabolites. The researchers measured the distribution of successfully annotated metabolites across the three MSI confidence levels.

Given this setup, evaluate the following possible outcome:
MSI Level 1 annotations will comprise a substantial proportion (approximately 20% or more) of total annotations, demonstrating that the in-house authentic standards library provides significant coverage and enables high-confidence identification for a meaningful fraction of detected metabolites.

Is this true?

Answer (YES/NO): YES